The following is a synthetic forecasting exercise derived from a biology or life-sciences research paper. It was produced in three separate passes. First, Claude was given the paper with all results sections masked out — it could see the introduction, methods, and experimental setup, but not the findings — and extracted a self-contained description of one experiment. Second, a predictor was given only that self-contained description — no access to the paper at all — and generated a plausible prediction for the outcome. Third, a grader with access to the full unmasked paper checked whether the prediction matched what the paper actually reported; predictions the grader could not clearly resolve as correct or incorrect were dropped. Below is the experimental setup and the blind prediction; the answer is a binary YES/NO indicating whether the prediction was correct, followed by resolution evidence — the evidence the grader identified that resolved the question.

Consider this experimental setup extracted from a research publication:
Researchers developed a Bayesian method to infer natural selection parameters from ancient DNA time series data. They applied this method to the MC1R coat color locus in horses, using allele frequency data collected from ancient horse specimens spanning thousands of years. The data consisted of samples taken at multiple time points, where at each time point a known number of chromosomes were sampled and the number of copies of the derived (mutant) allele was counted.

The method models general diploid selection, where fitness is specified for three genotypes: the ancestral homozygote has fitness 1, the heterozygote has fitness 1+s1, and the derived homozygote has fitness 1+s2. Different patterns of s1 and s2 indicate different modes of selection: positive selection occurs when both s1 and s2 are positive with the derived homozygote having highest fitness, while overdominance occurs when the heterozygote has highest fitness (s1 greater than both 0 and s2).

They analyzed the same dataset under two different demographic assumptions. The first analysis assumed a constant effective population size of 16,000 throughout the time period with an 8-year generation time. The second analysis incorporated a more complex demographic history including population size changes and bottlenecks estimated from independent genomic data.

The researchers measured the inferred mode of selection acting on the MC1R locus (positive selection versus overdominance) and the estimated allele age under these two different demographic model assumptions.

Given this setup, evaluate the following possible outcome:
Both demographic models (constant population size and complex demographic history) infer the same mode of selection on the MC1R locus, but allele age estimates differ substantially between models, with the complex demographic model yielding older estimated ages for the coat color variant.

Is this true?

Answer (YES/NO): NO